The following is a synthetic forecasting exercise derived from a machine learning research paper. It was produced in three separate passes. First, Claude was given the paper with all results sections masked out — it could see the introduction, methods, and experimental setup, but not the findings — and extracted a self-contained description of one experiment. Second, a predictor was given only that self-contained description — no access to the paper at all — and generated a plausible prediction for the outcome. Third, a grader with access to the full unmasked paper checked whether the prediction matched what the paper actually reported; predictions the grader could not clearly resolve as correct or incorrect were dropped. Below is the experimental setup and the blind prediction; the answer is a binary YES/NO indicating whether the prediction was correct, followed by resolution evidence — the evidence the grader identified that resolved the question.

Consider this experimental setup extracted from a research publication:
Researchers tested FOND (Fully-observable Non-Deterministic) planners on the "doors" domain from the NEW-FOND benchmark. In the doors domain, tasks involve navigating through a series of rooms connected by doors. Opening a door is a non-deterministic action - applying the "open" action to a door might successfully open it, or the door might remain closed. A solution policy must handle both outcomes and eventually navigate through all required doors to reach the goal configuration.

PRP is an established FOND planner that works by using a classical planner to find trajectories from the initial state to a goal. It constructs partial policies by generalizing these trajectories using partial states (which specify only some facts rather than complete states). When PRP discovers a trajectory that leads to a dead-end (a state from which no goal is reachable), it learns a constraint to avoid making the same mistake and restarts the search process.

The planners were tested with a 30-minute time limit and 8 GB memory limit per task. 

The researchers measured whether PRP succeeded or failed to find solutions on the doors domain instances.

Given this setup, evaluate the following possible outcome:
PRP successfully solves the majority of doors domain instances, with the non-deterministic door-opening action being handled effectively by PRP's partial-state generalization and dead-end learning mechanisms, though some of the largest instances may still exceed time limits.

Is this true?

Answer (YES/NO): NO